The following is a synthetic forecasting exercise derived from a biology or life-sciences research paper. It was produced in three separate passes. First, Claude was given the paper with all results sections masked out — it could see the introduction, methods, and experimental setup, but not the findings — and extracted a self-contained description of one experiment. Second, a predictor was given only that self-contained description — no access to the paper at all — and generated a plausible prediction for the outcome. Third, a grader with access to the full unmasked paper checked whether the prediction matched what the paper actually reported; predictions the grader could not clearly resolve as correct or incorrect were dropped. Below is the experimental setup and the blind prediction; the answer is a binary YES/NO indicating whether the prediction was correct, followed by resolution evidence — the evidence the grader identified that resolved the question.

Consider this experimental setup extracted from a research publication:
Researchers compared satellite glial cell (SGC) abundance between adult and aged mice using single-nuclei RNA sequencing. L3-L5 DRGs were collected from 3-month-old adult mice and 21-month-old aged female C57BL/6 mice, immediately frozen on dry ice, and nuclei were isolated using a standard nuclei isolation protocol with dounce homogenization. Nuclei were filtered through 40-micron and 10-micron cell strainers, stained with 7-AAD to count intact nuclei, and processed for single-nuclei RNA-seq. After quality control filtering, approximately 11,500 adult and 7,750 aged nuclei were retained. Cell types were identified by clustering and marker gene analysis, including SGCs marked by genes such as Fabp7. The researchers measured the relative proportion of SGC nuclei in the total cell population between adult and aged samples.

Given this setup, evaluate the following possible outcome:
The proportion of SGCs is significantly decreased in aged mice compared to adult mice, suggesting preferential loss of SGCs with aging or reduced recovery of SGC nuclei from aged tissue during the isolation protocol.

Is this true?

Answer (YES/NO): YES